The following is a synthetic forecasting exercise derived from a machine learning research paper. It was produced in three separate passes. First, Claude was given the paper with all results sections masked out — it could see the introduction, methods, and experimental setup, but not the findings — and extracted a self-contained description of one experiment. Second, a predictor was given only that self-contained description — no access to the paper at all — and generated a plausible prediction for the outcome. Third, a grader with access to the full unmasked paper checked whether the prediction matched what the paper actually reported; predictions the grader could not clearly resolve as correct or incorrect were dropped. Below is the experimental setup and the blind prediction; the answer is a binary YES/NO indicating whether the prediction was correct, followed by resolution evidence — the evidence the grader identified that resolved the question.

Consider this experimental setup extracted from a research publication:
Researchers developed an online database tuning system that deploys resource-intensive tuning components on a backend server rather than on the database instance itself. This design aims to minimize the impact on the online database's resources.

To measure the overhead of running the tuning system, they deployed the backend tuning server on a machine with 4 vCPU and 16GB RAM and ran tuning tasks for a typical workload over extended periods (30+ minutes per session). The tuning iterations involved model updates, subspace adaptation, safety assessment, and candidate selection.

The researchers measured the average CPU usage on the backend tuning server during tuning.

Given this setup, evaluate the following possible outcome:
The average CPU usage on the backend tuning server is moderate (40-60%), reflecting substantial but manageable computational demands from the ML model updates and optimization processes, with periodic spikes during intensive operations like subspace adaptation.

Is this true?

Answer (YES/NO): NO